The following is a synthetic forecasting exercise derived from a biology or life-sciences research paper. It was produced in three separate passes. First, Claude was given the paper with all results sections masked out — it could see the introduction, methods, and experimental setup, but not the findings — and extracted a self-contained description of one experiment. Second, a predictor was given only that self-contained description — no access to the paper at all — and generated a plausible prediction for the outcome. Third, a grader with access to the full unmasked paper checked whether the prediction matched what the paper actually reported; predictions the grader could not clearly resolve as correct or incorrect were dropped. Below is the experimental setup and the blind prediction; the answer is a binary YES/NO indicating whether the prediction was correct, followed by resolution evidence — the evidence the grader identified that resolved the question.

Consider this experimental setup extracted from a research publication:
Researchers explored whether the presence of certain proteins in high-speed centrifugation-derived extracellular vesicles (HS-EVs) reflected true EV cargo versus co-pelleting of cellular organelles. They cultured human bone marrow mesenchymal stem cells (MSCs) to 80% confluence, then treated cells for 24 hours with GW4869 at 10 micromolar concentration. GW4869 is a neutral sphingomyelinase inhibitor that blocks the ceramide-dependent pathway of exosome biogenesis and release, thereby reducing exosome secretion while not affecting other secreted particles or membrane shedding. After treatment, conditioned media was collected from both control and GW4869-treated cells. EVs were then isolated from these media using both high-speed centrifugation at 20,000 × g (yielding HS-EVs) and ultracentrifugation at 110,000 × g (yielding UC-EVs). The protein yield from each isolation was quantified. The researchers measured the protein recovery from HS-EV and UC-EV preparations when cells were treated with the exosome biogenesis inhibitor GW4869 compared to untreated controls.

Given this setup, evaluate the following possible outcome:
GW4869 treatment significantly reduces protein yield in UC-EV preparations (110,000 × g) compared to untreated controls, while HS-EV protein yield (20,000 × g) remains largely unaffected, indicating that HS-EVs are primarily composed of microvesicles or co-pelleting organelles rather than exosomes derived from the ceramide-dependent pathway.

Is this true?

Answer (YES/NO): NO